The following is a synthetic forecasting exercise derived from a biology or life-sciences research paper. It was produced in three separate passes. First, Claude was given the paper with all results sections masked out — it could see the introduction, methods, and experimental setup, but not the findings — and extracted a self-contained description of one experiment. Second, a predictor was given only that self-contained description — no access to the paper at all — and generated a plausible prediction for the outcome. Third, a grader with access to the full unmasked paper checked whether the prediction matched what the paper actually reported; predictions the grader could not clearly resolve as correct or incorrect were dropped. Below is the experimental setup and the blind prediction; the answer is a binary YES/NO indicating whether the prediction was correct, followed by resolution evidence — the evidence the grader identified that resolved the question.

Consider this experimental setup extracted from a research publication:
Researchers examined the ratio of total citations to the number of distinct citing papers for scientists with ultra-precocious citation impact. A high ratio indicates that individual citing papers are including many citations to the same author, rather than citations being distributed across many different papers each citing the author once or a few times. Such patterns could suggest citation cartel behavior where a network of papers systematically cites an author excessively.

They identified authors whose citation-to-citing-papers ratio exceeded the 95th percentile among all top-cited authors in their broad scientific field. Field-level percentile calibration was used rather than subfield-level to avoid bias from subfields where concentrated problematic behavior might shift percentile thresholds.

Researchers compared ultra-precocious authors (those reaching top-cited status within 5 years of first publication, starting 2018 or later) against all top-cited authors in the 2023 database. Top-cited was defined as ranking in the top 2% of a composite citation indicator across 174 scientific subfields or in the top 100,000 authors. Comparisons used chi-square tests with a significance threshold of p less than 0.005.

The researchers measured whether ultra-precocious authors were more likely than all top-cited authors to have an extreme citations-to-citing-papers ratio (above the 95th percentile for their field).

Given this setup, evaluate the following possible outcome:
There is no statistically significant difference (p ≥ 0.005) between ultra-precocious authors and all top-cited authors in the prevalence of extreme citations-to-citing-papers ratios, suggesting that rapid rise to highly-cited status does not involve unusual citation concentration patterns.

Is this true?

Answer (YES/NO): NO